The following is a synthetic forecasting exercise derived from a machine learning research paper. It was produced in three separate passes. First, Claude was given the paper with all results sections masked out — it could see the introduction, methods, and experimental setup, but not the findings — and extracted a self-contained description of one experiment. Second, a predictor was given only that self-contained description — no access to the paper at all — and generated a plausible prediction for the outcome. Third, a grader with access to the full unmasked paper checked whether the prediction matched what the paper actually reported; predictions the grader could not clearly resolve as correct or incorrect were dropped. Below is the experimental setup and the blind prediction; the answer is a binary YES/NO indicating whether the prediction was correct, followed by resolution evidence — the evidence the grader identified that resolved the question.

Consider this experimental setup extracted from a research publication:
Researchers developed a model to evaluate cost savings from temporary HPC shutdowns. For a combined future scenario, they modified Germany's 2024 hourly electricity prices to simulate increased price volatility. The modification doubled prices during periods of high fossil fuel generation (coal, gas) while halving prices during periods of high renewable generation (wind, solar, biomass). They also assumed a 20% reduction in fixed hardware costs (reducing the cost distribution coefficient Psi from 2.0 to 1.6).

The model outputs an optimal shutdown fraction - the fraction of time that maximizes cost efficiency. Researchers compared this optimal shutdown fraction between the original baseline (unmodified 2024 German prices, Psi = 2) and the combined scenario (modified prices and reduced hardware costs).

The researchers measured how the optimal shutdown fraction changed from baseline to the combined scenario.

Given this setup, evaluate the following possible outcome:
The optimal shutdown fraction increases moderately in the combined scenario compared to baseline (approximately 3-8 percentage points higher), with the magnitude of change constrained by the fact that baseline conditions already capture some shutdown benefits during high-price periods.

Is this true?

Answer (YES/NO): NO